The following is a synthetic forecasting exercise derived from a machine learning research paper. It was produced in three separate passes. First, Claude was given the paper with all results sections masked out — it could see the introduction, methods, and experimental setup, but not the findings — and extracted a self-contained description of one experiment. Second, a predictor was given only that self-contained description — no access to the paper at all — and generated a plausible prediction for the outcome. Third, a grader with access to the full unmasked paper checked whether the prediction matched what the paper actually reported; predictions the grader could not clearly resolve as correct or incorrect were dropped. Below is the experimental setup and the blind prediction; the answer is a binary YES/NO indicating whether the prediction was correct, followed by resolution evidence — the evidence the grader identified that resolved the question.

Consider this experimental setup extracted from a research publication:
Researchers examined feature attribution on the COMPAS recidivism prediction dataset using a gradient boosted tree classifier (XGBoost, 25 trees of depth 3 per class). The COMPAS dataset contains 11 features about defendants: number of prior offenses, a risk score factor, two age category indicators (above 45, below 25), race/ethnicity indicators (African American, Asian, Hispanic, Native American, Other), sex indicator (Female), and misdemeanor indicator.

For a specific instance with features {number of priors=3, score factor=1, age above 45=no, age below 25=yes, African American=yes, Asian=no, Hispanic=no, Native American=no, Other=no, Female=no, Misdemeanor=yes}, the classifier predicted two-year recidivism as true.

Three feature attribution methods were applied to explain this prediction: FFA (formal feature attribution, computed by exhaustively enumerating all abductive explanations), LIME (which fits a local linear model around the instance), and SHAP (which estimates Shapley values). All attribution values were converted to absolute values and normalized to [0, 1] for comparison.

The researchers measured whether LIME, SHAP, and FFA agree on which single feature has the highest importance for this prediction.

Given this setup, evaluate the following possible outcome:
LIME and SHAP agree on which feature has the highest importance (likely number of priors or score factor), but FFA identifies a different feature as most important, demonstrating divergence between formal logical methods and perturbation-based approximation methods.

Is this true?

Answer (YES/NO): NO